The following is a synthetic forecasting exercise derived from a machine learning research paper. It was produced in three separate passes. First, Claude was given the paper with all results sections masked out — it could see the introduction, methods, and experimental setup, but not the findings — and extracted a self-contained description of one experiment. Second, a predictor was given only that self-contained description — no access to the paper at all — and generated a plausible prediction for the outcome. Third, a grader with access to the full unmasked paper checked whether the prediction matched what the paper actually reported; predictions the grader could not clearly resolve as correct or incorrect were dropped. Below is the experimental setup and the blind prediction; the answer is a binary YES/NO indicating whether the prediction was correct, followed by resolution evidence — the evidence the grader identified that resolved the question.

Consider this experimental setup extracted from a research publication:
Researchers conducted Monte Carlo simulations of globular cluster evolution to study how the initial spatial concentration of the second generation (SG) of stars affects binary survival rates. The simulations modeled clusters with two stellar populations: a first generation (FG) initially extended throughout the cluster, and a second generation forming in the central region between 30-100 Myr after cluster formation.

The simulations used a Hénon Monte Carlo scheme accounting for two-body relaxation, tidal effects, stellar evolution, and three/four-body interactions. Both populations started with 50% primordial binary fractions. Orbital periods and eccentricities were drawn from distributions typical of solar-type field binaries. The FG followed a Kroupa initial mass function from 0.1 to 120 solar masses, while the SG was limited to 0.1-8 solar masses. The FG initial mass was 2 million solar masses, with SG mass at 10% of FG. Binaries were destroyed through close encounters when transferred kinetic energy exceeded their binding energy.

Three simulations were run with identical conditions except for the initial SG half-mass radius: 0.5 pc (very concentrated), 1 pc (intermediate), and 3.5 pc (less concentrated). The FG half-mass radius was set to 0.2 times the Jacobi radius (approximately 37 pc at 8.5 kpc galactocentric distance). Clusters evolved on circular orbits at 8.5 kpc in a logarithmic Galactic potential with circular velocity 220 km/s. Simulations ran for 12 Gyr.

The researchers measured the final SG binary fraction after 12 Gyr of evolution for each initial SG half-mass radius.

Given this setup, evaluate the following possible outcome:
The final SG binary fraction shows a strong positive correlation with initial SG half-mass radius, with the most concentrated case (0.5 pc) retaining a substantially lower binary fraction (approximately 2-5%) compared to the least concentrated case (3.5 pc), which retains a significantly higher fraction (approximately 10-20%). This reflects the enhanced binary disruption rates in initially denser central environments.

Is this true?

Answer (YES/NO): YES